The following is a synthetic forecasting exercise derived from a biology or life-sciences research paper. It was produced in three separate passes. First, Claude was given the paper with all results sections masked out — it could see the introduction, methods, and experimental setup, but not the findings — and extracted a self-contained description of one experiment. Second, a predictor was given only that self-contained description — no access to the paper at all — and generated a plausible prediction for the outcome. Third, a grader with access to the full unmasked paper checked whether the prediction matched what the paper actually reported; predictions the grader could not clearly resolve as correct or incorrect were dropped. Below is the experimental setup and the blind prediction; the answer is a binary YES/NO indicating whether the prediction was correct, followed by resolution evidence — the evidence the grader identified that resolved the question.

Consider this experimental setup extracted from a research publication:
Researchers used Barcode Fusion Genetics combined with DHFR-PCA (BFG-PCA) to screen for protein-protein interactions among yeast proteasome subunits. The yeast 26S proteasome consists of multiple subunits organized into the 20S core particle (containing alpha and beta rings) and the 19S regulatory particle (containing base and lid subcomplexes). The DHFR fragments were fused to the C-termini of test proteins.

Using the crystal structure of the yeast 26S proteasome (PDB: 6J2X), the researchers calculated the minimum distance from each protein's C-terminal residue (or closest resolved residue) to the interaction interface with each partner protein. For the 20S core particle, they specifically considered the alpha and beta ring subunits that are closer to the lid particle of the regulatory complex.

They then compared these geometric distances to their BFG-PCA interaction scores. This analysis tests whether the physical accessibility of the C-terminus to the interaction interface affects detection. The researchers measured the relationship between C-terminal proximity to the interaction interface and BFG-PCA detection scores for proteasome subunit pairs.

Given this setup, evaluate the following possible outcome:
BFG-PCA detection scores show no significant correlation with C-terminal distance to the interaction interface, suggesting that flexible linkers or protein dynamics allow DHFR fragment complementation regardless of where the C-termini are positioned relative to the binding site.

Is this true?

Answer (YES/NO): NO